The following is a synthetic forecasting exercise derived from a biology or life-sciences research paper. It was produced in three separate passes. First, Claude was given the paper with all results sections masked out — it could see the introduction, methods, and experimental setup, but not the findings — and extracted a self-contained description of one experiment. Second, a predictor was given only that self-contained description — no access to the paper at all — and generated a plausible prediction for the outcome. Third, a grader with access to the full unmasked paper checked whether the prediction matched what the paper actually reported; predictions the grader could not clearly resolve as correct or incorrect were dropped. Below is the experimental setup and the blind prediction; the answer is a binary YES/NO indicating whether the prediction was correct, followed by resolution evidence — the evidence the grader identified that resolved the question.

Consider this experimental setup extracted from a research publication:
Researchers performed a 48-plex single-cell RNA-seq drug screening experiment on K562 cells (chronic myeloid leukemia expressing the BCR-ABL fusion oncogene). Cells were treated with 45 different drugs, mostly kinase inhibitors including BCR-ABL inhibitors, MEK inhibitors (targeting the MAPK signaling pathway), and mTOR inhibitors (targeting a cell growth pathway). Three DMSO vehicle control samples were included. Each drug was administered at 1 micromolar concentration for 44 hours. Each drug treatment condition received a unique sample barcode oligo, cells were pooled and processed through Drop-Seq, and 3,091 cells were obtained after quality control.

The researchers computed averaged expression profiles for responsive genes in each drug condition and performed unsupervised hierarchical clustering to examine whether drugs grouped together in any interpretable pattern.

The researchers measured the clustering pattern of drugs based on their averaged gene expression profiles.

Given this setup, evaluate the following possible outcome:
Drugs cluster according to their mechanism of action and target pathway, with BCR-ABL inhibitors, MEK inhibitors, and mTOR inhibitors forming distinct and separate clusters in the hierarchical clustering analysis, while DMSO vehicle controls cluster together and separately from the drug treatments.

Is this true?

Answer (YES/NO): NO